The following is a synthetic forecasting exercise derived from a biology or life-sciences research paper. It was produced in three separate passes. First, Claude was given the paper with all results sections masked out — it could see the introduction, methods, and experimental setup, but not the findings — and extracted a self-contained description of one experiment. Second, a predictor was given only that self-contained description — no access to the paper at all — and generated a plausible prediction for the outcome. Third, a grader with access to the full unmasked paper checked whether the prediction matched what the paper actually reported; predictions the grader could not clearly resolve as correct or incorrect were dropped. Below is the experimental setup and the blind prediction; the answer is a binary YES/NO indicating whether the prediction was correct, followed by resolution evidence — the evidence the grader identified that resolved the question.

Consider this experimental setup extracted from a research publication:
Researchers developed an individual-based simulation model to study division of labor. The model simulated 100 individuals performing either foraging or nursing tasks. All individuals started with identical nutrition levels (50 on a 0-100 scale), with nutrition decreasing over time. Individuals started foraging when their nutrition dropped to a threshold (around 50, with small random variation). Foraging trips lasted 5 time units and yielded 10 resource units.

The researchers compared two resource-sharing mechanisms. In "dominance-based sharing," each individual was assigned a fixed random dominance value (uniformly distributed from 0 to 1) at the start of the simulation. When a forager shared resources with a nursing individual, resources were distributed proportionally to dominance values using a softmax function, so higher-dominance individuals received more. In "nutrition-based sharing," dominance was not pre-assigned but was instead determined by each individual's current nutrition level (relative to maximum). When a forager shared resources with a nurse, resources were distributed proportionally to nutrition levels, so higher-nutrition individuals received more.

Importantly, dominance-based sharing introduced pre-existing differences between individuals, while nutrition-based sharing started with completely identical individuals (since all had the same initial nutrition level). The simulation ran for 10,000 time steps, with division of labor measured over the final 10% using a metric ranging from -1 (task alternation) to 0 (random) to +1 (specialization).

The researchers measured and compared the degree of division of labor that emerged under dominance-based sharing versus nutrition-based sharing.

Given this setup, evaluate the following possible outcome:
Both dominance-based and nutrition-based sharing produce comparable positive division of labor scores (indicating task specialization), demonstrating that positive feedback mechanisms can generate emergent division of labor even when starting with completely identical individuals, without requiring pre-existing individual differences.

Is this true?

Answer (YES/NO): YES